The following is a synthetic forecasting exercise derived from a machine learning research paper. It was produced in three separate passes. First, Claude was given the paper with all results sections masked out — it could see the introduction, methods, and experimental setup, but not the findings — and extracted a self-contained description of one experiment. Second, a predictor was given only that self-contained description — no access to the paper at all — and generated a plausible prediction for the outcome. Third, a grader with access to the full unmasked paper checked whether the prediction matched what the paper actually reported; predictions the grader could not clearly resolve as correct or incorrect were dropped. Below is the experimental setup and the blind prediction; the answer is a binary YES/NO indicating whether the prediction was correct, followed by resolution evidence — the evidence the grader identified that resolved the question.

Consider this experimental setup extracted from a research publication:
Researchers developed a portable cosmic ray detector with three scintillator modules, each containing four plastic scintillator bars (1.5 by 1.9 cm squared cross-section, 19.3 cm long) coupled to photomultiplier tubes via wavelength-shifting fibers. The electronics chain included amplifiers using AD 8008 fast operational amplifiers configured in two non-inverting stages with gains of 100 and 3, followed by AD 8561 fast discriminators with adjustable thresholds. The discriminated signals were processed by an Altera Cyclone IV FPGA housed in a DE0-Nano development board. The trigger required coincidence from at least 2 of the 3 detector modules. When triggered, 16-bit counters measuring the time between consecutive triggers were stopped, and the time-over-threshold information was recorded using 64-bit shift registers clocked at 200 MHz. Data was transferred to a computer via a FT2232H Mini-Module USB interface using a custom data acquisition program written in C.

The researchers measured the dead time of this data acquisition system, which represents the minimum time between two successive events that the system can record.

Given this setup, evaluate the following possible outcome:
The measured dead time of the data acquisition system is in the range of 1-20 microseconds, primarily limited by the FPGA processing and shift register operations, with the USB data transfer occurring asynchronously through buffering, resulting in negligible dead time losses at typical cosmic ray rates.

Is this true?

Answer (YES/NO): NO